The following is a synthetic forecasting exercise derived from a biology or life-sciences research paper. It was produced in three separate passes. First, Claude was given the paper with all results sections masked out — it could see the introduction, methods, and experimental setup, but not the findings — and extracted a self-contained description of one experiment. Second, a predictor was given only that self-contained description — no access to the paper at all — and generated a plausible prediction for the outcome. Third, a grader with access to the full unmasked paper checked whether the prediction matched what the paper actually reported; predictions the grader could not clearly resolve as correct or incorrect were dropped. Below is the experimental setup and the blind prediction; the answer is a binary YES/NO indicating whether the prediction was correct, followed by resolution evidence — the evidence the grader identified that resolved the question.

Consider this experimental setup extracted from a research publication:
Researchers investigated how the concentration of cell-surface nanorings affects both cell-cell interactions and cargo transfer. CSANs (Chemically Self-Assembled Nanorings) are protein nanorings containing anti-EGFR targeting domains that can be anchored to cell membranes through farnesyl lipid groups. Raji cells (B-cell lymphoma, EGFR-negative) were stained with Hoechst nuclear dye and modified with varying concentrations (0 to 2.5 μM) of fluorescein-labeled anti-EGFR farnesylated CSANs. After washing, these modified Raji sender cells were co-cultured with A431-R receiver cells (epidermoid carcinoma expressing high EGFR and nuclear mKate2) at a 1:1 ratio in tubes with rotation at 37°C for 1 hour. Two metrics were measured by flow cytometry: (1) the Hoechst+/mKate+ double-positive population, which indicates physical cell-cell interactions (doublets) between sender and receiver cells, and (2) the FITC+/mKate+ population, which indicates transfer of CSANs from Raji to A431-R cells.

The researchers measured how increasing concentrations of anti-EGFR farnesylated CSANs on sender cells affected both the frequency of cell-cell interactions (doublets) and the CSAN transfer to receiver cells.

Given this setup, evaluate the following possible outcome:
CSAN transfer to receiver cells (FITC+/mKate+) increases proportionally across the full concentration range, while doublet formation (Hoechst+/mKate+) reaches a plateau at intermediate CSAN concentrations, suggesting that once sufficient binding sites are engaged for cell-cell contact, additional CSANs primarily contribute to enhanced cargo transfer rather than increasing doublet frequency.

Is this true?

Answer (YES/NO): NO